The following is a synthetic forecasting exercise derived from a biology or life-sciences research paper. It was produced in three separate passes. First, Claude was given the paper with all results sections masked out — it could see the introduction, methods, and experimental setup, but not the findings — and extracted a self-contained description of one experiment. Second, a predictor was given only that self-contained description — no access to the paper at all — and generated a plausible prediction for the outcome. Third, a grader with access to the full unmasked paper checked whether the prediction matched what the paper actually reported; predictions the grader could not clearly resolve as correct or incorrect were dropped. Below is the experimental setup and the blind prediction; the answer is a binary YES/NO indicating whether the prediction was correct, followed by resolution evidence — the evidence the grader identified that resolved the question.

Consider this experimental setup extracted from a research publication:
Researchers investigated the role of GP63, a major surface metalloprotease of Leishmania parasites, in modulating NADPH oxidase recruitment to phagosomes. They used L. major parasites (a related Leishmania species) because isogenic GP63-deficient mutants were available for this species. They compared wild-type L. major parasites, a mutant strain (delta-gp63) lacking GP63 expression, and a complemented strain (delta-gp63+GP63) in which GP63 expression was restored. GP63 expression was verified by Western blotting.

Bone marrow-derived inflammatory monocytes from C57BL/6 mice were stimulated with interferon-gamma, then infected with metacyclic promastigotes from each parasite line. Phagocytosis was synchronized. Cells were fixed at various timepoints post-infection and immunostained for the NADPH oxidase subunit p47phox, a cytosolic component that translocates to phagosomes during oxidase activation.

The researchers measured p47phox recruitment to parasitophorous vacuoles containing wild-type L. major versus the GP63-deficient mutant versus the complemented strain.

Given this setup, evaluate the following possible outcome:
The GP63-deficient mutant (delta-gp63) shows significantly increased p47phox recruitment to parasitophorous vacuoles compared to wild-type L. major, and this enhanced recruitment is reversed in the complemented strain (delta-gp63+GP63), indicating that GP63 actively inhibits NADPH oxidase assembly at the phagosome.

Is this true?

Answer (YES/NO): NO